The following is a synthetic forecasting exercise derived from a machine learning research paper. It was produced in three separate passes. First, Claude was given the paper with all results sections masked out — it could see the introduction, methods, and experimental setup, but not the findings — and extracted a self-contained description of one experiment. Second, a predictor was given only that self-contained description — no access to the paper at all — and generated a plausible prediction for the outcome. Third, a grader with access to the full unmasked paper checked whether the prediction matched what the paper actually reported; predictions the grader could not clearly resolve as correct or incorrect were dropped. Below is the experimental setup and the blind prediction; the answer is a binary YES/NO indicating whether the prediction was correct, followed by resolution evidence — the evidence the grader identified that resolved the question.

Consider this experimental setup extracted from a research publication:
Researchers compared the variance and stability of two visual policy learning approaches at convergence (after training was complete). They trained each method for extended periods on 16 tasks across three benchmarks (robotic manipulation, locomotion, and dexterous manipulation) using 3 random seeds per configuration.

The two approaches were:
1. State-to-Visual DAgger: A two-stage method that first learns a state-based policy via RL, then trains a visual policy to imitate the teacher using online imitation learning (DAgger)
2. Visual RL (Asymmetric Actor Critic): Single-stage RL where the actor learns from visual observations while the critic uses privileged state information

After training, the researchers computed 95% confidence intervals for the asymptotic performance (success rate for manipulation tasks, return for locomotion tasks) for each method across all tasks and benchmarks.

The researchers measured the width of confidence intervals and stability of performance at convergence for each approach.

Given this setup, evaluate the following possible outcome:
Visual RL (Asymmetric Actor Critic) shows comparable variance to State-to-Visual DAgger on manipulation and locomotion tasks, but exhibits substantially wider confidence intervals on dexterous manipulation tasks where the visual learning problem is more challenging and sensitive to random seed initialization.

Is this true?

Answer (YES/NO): NO